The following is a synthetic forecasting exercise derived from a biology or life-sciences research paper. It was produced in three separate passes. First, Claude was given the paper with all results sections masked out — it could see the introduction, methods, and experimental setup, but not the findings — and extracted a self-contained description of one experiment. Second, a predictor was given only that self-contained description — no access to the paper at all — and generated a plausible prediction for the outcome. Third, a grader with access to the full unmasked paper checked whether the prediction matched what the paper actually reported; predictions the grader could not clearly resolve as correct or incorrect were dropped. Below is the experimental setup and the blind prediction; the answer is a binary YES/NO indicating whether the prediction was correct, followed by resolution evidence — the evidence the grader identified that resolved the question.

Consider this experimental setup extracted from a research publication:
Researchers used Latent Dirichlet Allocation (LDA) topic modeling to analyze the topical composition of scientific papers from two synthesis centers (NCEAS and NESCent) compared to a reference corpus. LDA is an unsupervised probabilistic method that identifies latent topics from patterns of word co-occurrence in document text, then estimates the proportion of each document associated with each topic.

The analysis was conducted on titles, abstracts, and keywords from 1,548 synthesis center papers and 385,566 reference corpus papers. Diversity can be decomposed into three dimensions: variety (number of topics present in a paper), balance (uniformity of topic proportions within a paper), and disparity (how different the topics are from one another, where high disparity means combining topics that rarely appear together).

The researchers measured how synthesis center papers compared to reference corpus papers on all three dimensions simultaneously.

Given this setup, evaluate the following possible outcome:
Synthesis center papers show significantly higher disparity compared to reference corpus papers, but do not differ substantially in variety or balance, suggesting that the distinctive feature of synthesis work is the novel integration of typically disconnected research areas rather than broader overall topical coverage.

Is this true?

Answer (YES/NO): NO